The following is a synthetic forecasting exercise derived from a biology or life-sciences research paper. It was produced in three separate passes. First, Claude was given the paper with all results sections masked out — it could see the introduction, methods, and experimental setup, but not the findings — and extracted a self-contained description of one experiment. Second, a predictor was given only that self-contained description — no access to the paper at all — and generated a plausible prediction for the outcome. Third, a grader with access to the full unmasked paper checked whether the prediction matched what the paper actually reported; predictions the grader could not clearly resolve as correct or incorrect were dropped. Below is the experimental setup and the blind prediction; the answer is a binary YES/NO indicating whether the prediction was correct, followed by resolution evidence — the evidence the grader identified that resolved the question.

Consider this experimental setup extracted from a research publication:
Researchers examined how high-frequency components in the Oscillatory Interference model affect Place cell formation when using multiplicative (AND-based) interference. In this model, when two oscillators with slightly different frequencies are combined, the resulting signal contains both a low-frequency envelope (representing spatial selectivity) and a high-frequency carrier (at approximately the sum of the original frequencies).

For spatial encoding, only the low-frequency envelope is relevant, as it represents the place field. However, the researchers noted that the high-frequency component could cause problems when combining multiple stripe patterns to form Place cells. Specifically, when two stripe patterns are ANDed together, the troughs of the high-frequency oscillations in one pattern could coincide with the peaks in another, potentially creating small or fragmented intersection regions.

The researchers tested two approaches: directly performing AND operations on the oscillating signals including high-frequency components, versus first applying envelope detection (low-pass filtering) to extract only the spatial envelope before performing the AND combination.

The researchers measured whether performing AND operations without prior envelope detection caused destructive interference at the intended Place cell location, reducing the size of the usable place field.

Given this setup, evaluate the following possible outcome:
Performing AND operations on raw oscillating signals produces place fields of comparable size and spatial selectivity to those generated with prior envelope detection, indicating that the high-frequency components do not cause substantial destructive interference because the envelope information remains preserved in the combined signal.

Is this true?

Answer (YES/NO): NO